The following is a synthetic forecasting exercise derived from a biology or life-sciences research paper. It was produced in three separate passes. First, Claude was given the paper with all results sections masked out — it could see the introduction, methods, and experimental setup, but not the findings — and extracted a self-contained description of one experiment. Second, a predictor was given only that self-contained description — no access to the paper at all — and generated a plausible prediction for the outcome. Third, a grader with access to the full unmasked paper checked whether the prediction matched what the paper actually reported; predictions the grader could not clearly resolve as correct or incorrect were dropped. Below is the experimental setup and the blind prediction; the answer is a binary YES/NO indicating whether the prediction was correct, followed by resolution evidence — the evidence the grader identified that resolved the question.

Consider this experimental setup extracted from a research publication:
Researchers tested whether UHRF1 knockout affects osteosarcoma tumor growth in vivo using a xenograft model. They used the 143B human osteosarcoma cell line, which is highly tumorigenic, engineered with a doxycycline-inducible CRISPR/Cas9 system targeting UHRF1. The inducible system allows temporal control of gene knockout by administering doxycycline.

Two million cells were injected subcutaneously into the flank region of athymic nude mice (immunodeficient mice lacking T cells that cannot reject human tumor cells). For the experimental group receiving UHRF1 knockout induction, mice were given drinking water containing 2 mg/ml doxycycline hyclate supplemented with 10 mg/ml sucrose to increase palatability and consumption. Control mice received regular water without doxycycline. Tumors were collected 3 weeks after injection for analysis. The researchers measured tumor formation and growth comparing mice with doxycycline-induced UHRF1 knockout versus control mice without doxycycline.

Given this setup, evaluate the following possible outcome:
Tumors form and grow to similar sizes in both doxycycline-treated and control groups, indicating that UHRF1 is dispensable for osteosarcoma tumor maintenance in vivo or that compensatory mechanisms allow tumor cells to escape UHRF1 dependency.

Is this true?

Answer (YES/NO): NO